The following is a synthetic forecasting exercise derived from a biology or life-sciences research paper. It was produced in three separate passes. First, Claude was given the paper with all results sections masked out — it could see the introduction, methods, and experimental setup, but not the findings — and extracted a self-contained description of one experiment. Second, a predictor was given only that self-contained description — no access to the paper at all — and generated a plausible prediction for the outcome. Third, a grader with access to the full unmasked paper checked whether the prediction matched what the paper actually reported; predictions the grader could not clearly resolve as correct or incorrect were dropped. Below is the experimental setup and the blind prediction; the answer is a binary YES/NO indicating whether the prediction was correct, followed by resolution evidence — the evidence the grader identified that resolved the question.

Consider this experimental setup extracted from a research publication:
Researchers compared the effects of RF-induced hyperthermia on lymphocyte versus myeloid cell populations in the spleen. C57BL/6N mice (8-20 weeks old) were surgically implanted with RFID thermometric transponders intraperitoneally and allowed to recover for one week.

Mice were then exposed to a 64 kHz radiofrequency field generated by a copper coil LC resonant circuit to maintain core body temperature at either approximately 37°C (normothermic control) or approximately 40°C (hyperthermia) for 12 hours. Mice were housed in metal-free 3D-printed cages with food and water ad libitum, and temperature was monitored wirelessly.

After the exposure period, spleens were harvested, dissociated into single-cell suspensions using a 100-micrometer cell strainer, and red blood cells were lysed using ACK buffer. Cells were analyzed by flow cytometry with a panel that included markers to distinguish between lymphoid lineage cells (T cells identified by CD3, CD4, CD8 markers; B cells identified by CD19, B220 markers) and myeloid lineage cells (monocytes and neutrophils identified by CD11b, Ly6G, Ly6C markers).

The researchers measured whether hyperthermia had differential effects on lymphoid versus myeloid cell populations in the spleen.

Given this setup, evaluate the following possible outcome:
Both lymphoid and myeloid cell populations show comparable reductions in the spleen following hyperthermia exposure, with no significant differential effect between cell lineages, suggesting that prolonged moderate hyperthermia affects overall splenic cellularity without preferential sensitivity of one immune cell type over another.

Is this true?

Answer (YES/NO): NO